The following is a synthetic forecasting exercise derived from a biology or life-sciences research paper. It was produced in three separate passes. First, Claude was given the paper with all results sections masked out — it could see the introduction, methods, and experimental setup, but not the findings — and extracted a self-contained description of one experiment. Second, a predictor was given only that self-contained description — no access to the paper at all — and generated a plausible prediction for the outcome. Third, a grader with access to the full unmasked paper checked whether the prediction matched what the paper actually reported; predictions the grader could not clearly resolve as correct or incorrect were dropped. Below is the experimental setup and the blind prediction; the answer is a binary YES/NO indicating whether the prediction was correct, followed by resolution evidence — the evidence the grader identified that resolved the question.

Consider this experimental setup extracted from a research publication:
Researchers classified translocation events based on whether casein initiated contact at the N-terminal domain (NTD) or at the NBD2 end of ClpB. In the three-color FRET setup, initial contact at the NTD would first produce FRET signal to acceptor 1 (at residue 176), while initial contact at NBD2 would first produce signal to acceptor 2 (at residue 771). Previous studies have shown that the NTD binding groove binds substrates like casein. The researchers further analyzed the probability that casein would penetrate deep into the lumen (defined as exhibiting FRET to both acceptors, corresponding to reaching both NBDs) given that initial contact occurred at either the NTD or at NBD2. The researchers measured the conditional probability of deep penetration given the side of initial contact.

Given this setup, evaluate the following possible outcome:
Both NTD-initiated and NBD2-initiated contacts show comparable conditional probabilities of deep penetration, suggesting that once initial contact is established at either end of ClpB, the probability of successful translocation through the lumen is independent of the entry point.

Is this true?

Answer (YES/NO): NO